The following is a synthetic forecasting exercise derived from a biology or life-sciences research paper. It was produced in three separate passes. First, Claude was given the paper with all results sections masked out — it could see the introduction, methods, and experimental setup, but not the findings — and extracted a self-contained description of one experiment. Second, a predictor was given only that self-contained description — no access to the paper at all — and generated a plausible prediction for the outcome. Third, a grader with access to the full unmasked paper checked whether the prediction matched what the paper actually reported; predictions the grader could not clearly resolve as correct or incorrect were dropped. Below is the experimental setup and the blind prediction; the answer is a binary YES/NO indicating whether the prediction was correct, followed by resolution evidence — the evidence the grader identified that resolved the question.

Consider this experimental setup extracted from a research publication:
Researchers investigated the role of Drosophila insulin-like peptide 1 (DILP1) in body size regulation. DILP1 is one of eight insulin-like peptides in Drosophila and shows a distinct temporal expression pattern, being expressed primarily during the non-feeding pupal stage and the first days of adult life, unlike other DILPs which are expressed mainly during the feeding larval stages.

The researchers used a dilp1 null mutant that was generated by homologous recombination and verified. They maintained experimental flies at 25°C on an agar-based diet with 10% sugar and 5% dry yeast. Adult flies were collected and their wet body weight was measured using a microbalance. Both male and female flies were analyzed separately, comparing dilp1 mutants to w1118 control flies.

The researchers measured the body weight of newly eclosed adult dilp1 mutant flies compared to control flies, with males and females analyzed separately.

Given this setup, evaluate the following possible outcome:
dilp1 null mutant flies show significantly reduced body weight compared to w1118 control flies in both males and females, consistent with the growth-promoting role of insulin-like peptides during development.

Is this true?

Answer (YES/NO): NO